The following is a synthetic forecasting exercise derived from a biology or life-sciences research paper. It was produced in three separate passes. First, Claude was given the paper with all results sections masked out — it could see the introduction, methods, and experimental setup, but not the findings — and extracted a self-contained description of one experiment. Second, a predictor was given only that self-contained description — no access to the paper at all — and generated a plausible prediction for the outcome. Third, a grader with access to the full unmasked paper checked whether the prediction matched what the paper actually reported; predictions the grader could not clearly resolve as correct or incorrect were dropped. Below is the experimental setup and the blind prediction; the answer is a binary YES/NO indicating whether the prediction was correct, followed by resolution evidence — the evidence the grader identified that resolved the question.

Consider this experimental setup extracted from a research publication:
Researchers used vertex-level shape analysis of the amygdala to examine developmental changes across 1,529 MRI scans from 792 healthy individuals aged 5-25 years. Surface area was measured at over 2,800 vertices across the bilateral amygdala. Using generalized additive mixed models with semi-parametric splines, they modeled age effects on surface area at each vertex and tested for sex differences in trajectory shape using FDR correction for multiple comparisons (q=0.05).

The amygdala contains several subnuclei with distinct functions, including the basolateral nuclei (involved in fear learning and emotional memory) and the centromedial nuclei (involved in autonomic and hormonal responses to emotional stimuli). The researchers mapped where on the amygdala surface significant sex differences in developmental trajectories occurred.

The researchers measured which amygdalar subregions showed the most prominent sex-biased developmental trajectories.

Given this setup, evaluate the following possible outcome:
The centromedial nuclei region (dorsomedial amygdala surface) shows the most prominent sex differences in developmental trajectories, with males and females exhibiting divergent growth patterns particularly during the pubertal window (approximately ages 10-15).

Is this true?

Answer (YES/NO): YES